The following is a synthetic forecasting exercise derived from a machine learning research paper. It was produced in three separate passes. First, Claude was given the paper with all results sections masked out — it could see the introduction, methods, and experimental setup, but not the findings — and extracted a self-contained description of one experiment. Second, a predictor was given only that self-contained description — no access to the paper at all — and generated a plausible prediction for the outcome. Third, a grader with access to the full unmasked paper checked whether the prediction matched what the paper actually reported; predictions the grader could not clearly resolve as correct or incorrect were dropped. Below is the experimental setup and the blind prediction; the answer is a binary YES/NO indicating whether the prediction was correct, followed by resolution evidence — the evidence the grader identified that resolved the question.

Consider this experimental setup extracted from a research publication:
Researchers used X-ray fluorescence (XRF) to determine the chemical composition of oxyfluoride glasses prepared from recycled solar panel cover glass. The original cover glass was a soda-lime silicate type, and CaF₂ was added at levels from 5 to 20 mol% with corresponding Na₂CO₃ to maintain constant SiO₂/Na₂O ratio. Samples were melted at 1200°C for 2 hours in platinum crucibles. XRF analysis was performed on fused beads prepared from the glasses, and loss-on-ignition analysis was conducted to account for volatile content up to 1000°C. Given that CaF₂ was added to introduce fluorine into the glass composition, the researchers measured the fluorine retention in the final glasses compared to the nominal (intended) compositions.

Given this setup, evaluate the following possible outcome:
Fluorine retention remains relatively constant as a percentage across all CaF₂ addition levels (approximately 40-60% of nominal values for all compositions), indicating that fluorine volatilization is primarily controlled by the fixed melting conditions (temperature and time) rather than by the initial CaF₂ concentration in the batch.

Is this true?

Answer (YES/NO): NO